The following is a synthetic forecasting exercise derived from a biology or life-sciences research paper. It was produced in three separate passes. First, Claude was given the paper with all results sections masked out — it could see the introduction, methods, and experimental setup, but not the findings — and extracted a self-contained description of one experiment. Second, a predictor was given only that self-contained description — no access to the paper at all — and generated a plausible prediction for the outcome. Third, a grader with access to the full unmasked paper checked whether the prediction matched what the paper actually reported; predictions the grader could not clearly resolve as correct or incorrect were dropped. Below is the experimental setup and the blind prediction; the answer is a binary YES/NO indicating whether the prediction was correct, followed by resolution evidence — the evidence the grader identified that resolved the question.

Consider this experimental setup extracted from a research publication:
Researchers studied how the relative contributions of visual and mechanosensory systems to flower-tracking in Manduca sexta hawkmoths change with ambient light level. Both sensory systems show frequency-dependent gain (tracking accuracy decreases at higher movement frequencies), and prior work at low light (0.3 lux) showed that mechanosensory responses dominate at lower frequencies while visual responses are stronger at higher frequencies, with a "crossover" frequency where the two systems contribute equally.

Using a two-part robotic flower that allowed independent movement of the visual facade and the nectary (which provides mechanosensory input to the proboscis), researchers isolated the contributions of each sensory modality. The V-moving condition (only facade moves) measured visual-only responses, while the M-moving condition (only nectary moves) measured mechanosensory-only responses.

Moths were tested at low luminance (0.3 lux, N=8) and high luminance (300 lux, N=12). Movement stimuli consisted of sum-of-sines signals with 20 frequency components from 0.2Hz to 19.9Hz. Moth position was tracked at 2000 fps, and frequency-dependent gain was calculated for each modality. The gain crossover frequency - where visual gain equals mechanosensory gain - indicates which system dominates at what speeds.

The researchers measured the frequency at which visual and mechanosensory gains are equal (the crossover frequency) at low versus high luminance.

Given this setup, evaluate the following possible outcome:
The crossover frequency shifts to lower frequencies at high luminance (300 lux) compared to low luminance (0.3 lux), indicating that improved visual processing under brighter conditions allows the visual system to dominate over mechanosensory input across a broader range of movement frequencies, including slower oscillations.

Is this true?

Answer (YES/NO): YES